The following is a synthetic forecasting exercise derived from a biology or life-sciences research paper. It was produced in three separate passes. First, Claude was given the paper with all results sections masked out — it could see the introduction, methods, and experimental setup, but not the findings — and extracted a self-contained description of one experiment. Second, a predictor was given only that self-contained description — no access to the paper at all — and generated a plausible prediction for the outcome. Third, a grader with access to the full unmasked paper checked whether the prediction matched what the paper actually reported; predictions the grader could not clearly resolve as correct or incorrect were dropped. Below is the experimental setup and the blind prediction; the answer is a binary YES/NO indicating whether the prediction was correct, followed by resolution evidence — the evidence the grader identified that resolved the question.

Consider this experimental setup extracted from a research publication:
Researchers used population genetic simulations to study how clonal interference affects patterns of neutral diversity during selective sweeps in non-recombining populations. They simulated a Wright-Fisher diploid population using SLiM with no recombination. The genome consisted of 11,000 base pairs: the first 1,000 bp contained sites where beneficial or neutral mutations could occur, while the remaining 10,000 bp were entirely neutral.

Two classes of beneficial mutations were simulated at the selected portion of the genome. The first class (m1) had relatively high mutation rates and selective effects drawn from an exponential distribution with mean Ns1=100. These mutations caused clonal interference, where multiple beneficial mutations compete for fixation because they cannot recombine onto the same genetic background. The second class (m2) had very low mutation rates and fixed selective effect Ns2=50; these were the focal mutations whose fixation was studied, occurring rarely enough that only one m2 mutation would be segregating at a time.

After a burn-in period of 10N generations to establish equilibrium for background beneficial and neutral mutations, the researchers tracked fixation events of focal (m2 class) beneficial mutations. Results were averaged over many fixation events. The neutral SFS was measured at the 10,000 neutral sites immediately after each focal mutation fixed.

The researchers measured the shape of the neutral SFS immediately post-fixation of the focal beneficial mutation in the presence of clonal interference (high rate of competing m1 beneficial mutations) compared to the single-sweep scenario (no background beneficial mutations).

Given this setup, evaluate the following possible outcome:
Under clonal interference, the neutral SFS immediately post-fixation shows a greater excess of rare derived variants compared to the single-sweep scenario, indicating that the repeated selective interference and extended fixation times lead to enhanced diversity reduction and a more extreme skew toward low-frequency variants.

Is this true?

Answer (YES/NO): NO